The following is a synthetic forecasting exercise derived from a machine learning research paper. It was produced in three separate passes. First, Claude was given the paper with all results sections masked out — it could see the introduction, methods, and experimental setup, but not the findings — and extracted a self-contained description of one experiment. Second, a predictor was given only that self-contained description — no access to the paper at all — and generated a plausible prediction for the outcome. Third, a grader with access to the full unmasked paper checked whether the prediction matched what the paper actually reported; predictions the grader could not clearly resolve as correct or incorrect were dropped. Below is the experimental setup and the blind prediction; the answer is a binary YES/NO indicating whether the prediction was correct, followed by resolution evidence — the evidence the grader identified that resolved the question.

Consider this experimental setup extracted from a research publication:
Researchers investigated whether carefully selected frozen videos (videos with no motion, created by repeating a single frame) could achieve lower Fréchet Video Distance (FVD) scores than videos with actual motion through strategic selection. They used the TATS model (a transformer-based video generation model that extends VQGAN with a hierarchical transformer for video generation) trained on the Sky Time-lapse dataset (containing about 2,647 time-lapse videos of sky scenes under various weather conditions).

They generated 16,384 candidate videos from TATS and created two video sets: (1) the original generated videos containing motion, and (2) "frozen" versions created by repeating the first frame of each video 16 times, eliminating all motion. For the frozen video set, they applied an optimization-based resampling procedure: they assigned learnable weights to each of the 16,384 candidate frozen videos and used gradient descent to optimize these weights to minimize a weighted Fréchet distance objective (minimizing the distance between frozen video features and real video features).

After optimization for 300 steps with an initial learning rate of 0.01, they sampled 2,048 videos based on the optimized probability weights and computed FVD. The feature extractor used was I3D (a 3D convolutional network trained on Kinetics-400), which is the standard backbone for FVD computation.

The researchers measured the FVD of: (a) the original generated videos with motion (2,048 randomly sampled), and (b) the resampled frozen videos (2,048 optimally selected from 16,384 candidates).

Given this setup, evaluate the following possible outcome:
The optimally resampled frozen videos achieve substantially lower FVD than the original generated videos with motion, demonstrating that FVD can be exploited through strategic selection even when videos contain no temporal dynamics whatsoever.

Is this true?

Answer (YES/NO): NO